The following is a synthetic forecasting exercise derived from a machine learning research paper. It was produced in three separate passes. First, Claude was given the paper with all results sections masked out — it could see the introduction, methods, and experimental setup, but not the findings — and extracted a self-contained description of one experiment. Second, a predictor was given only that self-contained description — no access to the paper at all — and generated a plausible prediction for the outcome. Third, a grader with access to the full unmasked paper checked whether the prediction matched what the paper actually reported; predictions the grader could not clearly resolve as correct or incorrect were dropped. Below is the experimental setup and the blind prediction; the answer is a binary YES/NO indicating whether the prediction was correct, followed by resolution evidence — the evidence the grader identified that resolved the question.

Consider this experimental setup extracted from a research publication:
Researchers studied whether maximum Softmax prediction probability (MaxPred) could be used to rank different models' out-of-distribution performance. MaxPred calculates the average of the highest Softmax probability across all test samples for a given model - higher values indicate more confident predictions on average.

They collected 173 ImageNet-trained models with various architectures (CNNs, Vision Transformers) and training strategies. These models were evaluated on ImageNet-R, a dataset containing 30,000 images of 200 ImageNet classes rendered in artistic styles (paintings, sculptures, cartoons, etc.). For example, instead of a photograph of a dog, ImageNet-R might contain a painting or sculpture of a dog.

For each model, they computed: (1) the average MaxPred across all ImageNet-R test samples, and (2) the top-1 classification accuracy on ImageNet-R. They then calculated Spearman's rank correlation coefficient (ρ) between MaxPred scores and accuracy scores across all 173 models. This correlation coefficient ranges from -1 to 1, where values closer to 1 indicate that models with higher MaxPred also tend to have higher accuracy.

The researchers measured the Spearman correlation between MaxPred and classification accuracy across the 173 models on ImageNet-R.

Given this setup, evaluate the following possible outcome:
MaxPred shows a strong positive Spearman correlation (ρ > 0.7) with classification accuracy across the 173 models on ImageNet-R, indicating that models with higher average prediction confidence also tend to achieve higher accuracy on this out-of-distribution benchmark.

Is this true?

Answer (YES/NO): YES